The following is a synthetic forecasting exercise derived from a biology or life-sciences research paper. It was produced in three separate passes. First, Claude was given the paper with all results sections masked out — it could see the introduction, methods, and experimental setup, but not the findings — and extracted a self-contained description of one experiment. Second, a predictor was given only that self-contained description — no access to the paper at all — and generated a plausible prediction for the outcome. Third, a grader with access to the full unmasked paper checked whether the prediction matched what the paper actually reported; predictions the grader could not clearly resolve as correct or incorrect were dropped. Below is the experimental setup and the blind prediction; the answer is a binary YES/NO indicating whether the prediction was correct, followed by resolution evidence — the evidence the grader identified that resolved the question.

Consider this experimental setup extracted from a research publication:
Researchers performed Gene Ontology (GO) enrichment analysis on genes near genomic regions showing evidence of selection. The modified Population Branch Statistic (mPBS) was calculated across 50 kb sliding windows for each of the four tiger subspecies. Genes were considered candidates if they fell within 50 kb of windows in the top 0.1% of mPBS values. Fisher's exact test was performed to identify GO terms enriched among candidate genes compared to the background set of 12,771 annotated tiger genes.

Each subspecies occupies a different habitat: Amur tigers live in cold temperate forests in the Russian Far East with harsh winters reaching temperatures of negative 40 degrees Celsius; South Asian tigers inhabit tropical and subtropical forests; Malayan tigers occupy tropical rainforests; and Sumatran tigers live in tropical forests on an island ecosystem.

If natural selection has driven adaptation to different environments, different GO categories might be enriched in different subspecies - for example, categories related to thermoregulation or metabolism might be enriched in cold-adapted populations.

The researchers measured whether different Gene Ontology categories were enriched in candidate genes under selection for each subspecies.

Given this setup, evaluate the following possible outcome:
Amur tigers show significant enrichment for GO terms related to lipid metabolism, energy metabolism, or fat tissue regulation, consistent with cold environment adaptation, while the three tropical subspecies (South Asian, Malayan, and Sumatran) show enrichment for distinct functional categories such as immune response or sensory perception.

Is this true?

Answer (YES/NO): NO